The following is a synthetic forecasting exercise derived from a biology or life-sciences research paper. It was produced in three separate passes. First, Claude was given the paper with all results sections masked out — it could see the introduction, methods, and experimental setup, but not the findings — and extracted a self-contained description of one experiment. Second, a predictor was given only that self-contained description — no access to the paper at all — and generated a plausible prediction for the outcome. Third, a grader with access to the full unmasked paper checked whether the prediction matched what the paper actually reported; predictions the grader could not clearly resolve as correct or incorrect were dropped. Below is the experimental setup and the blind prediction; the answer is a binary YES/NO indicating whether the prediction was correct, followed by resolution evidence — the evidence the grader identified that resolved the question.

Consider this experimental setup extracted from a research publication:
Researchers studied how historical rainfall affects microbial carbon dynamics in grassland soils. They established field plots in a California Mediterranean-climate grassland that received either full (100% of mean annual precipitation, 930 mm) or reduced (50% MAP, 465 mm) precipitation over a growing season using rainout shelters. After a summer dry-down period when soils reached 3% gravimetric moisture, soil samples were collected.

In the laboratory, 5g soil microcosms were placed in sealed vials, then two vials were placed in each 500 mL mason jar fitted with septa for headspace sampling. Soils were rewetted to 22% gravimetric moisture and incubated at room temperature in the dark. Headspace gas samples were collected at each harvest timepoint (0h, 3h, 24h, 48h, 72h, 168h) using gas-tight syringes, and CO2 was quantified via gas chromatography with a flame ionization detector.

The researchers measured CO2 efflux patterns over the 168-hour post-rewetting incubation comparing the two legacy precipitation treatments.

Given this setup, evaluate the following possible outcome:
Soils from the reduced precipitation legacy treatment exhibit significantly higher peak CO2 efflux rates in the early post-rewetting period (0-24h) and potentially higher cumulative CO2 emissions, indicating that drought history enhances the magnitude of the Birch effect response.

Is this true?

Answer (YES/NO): NO